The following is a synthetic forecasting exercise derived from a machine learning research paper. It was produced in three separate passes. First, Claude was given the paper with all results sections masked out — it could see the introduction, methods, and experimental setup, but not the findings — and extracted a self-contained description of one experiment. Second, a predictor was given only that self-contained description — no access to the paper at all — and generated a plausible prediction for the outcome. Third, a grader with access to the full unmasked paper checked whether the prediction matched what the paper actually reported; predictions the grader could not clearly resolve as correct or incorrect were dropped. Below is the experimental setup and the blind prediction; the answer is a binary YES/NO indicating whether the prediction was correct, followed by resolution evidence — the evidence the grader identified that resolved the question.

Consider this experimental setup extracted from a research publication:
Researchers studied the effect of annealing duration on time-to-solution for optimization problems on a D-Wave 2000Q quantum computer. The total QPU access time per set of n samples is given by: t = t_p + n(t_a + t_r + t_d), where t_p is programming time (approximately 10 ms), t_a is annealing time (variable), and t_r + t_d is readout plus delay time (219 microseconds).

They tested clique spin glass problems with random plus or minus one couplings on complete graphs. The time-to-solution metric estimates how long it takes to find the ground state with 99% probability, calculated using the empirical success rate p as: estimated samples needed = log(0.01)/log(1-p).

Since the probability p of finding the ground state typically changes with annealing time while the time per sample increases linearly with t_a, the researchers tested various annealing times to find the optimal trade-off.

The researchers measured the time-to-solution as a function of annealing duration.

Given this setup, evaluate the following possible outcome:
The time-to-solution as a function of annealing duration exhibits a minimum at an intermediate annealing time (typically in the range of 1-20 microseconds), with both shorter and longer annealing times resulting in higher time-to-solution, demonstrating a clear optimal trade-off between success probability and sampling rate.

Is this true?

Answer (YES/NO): NO